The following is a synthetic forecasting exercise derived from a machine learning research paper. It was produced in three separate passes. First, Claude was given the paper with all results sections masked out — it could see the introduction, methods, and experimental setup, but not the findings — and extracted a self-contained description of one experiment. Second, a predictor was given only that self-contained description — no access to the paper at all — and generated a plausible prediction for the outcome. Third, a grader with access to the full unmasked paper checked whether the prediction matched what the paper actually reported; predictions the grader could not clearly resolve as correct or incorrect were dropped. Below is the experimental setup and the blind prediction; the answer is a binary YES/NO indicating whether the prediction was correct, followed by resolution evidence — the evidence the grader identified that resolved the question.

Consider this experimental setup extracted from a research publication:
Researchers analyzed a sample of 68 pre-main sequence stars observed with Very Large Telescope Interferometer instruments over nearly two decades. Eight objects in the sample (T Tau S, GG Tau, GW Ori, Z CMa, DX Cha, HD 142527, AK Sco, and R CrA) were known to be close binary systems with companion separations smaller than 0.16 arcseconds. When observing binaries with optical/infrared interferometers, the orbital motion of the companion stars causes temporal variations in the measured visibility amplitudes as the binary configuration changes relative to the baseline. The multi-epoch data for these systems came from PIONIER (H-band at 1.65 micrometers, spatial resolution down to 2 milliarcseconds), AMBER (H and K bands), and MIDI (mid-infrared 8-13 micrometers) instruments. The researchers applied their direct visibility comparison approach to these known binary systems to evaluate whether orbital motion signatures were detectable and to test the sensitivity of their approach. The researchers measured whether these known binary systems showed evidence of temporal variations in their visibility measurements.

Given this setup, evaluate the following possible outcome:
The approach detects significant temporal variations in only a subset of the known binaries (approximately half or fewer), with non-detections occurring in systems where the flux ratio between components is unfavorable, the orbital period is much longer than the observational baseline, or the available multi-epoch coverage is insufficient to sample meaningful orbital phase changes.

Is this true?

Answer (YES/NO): YES